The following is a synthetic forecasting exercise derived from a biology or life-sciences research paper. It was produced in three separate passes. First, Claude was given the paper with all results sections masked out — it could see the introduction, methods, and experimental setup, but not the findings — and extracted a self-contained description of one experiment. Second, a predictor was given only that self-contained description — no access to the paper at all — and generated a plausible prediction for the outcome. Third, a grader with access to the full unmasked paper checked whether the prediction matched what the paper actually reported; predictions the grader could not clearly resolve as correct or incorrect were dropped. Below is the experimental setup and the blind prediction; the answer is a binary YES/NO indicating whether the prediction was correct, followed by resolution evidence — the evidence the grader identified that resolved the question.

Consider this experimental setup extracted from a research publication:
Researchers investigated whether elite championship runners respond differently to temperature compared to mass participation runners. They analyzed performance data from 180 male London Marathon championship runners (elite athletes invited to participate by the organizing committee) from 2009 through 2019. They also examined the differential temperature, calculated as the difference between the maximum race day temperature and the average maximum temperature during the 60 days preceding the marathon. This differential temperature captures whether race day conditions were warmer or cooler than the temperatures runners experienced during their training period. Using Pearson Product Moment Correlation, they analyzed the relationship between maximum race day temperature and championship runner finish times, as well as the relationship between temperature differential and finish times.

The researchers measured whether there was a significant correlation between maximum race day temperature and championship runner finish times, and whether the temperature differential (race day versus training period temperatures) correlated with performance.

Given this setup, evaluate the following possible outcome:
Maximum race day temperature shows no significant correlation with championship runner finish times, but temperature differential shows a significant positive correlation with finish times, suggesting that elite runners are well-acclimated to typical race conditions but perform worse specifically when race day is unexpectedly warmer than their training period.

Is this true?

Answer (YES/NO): NO